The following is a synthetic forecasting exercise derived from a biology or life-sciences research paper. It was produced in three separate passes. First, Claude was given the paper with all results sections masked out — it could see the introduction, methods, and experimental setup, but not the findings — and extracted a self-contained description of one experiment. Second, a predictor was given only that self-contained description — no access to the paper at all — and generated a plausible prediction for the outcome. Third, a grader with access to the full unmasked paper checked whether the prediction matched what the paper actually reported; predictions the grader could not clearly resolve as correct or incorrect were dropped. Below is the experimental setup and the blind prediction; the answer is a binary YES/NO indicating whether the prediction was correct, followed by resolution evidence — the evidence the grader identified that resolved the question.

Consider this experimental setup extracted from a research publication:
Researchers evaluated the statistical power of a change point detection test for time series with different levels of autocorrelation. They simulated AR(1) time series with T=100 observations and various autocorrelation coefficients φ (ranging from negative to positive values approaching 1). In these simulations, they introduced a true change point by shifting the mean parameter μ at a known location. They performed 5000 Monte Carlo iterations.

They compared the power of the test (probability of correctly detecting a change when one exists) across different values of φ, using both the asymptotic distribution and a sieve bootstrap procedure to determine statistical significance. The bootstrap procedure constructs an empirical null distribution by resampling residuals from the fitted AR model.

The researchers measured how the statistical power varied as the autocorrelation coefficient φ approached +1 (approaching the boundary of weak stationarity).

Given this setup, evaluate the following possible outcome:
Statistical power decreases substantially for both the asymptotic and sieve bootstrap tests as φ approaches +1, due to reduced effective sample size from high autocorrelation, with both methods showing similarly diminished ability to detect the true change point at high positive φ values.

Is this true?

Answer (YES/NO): NO